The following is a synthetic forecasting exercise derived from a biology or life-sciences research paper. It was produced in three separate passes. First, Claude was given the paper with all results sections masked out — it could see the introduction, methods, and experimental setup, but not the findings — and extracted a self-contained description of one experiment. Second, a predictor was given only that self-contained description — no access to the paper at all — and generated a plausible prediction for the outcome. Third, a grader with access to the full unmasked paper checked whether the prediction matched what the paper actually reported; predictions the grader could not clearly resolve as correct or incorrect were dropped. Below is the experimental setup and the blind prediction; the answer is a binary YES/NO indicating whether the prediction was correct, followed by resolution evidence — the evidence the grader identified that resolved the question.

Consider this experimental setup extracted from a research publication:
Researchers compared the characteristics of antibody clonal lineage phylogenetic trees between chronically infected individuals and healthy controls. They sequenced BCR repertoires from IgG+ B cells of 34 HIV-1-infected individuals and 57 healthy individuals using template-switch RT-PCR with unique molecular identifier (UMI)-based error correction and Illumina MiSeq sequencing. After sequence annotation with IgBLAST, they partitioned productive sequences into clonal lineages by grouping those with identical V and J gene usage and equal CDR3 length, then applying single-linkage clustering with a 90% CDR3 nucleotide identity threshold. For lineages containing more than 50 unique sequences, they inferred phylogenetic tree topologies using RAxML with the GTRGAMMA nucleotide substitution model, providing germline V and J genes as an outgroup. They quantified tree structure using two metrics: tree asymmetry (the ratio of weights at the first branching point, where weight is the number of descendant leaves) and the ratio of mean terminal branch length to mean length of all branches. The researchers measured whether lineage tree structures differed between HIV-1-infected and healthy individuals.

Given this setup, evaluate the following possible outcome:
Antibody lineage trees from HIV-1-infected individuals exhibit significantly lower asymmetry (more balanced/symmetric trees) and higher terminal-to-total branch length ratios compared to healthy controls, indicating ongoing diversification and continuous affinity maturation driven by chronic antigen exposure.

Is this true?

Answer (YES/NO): NO